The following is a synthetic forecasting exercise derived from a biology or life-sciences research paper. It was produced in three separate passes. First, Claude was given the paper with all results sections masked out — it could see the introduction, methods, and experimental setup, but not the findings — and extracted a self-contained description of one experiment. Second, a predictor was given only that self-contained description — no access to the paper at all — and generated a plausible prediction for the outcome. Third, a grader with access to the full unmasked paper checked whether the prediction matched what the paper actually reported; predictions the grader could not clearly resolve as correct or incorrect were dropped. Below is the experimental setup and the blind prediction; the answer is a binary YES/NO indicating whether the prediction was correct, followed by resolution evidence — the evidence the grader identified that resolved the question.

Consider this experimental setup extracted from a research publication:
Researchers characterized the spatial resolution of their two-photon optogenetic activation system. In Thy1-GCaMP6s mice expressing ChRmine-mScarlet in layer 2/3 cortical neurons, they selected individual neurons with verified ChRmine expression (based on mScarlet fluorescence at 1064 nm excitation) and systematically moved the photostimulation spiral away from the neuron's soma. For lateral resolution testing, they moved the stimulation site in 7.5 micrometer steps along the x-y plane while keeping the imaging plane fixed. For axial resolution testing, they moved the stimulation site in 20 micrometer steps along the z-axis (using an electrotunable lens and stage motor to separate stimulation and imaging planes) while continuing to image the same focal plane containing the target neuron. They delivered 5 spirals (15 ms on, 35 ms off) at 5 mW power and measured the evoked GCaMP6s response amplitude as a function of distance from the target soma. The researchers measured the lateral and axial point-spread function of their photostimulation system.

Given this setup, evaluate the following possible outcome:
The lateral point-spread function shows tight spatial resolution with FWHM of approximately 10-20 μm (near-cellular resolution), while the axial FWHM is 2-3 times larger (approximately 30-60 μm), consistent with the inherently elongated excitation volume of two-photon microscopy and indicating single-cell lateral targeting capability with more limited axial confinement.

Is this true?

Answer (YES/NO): NO